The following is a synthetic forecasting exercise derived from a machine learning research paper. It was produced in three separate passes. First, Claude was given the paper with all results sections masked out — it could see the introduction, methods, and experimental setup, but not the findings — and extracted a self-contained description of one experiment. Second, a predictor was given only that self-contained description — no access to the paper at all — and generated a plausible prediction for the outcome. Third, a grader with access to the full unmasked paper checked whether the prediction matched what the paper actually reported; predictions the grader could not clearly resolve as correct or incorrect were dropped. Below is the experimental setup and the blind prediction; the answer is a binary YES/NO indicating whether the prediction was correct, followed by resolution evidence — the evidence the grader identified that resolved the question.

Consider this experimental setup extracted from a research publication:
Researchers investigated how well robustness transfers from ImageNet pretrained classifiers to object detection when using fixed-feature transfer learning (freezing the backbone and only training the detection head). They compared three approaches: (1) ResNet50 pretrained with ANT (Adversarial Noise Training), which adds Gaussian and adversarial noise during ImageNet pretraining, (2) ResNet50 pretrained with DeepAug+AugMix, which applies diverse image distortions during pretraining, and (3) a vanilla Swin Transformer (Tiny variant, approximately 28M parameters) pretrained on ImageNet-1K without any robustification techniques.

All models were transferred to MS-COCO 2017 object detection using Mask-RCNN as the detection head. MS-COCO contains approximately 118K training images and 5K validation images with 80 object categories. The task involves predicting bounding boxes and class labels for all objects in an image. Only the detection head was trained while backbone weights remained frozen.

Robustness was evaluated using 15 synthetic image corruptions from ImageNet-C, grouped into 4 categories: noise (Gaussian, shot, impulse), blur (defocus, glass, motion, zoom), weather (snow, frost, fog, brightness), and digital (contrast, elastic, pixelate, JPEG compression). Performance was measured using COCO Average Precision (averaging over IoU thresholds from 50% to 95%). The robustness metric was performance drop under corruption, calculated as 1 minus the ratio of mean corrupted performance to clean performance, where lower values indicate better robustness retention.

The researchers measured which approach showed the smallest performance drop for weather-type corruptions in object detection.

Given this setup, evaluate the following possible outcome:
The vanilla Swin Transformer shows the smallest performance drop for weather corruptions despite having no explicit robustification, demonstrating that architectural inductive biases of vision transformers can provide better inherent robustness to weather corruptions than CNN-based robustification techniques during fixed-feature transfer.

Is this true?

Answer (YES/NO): YES